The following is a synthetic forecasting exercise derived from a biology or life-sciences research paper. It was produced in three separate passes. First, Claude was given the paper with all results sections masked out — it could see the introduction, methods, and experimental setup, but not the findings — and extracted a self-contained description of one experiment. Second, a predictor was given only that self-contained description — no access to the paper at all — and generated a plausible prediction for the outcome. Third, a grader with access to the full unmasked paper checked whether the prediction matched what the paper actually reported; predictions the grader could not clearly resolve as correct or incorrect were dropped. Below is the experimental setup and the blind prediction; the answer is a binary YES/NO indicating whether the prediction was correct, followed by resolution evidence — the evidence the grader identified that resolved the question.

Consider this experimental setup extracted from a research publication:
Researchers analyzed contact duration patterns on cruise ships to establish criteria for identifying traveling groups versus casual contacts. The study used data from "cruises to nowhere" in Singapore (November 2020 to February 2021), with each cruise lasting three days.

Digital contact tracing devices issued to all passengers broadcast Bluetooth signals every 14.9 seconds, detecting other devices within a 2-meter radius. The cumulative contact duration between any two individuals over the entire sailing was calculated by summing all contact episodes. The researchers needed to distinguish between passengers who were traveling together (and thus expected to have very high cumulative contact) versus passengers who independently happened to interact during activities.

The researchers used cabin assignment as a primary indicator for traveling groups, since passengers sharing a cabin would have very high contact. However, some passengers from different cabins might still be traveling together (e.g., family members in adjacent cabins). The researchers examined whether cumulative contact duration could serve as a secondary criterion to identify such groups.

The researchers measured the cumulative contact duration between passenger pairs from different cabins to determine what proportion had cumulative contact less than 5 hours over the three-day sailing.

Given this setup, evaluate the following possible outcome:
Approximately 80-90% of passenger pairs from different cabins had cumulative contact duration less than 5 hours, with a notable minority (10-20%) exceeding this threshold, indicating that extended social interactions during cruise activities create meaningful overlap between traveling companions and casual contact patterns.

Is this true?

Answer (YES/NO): NO